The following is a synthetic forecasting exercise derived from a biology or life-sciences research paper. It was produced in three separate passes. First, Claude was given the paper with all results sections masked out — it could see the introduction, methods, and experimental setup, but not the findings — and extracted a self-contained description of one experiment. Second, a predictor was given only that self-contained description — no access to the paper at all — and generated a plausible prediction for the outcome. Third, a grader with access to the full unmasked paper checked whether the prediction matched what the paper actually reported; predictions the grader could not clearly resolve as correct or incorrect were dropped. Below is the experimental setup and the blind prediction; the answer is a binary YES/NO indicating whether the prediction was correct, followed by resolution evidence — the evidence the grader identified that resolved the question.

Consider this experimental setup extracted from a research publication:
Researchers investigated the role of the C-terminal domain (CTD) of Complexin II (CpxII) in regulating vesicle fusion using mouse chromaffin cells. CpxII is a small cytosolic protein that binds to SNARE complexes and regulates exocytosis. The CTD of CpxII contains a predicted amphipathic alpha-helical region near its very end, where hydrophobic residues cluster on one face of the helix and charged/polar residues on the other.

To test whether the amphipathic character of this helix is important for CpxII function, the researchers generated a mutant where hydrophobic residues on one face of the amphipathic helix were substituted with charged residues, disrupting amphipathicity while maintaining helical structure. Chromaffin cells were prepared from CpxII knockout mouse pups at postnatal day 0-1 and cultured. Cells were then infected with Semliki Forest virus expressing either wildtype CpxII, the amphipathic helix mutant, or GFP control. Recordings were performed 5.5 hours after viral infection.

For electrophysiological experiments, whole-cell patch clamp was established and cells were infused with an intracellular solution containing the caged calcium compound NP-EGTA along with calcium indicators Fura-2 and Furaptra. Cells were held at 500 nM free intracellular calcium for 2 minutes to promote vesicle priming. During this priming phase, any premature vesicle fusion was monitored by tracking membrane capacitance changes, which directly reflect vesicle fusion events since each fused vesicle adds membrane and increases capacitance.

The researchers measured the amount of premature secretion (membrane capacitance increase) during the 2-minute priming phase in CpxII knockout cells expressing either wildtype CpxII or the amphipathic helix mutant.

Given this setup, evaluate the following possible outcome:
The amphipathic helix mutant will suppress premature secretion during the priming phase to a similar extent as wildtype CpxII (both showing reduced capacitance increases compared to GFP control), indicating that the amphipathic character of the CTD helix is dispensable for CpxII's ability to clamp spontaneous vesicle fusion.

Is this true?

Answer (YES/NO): NO